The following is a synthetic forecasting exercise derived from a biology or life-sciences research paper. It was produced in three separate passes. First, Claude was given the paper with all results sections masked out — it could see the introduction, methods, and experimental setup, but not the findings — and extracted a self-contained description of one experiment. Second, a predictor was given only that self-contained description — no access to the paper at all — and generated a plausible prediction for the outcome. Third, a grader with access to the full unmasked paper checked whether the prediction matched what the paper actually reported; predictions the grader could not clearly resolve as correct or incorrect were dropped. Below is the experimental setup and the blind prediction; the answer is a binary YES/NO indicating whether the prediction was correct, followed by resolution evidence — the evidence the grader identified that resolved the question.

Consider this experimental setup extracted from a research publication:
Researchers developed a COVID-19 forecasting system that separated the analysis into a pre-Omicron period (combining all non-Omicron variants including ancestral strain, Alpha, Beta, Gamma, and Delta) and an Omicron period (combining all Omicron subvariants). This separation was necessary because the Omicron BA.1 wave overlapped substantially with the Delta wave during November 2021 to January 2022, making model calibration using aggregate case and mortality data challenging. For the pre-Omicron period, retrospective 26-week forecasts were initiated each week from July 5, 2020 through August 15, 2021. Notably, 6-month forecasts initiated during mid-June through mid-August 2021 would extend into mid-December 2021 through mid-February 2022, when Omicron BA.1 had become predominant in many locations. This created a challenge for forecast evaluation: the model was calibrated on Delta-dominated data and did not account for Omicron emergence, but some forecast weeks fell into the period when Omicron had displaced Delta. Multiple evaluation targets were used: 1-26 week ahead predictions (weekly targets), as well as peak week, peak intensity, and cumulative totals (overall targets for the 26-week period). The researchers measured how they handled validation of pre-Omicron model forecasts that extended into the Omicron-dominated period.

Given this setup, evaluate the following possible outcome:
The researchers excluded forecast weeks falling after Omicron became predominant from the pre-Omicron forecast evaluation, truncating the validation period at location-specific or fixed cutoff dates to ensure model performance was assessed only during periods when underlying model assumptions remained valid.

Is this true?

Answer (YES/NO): NO